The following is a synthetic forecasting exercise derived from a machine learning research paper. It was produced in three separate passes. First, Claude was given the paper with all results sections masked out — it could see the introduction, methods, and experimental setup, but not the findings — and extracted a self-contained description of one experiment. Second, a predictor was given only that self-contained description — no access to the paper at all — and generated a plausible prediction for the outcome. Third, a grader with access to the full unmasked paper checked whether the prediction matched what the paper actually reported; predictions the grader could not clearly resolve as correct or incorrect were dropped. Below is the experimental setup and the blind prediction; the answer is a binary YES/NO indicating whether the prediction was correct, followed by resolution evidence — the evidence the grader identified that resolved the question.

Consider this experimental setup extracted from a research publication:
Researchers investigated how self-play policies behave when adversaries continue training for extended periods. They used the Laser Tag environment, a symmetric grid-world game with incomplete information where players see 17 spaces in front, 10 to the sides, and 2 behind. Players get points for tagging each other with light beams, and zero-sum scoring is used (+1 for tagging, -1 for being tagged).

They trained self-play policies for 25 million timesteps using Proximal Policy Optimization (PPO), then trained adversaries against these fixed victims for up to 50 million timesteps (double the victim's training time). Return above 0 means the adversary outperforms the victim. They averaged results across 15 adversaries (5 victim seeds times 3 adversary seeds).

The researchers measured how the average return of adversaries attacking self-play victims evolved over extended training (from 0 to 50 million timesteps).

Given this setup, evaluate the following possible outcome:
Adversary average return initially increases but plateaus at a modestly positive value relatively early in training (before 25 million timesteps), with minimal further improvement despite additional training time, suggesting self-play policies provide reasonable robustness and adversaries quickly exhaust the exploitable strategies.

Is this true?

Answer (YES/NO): NO